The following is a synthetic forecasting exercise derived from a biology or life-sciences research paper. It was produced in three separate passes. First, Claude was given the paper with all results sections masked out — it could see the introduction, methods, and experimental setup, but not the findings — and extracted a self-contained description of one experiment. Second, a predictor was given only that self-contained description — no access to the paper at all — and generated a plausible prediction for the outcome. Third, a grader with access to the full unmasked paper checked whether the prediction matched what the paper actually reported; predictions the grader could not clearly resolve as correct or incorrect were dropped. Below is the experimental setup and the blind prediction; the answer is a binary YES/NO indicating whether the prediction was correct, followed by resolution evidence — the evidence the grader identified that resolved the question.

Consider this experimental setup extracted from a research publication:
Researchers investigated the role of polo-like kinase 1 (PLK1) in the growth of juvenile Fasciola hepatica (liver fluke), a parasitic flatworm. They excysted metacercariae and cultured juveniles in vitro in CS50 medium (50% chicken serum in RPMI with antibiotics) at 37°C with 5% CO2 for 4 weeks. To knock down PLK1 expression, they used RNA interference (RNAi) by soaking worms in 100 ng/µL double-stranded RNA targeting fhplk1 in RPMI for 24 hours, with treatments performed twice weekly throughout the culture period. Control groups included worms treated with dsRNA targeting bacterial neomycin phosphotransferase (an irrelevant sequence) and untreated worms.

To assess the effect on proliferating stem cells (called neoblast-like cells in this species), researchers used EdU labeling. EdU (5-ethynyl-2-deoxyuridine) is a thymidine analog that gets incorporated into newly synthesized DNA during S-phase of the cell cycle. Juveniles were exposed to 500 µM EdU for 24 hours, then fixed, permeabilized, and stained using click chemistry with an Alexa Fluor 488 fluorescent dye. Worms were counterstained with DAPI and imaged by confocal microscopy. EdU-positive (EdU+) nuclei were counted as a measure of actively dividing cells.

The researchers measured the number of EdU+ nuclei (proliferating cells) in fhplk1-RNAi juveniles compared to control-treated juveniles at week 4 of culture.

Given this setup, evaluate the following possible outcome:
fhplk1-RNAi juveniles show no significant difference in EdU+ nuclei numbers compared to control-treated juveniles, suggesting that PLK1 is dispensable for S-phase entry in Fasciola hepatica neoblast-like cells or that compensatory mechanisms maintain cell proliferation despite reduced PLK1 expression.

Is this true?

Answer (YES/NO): NO